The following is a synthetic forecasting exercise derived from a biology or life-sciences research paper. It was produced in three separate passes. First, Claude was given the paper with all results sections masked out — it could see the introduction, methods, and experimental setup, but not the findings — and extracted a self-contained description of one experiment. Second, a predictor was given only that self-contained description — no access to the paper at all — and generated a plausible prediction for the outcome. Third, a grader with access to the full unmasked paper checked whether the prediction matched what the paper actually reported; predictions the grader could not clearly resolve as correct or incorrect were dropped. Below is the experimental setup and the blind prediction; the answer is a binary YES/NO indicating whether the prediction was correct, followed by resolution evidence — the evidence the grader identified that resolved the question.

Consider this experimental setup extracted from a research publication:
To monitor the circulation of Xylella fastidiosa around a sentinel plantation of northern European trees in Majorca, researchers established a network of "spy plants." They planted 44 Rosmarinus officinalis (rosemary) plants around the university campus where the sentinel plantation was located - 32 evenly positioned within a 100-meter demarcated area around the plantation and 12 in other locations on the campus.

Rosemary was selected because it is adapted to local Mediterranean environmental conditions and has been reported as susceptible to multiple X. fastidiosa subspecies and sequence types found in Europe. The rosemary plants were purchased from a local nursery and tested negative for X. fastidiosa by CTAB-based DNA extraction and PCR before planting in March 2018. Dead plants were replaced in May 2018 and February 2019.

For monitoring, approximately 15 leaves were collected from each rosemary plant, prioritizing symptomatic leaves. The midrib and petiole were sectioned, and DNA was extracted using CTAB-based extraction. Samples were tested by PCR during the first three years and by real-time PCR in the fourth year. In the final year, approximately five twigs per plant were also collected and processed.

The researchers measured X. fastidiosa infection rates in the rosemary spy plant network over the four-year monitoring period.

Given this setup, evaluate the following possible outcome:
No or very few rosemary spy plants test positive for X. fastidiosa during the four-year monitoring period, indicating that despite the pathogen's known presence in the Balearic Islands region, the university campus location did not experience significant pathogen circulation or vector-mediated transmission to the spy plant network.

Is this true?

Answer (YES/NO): YES